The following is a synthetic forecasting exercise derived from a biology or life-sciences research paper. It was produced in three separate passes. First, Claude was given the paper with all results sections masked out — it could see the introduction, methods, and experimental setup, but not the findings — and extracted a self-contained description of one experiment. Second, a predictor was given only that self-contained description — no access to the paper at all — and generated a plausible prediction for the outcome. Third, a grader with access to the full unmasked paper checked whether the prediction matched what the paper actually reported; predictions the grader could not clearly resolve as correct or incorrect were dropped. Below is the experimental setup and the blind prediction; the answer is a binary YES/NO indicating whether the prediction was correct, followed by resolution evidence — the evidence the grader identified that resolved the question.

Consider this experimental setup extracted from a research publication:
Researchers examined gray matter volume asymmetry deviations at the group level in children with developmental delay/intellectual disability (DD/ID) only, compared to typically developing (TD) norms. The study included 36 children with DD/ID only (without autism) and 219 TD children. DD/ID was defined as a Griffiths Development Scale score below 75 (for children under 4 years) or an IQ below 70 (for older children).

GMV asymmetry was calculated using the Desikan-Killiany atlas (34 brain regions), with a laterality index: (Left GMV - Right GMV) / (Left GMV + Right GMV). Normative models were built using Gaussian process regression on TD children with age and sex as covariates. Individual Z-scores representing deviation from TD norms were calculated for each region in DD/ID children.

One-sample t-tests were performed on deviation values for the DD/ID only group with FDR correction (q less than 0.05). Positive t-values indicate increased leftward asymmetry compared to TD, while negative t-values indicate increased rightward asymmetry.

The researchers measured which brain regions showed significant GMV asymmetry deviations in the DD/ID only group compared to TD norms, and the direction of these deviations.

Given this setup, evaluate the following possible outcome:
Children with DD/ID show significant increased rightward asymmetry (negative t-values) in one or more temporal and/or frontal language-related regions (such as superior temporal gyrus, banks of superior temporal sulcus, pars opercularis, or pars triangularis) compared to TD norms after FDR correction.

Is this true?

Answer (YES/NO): NO